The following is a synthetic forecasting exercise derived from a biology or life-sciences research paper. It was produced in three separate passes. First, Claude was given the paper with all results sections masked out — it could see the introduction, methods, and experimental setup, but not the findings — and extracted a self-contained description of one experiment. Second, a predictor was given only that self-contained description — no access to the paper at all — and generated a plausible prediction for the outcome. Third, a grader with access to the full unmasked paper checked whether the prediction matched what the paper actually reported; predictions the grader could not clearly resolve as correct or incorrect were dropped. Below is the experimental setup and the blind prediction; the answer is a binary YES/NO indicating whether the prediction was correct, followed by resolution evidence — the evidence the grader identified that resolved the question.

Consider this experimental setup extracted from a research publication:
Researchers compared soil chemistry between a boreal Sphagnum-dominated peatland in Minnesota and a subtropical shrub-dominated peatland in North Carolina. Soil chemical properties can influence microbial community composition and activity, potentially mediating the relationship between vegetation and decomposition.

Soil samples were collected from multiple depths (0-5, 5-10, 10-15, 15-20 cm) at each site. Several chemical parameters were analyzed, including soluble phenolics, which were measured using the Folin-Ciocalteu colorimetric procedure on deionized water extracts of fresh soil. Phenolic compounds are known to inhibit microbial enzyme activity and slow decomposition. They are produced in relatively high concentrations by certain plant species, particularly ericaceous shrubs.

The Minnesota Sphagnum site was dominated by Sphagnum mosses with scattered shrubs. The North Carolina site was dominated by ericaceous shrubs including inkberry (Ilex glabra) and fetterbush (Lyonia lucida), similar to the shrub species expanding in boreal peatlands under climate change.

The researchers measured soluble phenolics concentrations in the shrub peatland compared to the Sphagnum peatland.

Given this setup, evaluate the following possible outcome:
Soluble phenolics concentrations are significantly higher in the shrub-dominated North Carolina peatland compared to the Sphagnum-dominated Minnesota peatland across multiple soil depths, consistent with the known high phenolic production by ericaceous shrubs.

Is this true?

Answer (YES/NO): YES